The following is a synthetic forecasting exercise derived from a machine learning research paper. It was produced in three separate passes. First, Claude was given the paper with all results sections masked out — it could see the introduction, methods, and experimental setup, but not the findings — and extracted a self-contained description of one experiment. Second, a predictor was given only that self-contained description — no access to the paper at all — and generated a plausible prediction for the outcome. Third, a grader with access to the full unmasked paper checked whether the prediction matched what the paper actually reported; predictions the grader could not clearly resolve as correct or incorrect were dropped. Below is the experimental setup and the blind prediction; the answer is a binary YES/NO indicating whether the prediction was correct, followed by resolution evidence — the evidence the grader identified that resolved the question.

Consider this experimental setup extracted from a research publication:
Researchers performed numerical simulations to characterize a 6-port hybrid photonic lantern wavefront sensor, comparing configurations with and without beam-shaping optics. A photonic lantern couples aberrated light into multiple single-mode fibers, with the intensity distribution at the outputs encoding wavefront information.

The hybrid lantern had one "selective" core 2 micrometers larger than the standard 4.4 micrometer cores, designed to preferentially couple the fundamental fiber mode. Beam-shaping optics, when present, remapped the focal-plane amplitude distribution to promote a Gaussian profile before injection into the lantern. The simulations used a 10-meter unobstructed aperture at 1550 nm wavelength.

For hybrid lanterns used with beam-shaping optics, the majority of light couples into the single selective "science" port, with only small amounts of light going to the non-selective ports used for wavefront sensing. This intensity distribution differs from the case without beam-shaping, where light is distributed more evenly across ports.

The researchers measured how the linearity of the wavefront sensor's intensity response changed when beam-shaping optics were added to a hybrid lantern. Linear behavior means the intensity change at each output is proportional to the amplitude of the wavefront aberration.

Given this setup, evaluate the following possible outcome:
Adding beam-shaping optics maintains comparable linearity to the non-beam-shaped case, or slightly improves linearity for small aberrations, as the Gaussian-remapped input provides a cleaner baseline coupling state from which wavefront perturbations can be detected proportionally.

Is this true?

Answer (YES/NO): NO